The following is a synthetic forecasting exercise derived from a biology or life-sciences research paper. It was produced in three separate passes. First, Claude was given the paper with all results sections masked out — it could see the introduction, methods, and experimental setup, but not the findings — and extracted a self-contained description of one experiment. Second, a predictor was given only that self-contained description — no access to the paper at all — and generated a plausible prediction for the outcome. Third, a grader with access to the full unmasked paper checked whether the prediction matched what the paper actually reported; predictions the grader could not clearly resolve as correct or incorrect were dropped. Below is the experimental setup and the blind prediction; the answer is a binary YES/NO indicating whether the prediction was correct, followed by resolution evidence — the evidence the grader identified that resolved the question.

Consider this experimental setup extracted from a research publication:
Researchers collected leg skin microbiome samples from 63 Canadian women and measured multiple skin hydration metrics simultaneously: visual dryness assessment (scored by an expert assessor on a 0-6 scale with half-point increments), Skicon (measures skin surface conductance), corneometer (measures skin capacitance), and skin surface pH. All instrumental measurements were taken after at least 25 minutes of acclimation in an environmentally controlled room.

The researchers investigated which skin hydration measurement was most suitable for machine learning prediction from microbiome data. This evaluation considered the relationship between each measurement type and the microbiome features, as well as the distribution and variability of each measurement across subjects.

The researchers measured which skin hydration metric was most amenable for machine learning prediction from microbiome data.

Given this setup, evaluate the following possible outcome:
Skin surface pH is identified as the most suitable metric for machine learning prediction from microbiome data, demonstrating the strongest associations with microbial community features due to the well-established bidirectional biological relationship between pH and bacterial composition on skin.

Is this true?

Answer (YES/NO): NO